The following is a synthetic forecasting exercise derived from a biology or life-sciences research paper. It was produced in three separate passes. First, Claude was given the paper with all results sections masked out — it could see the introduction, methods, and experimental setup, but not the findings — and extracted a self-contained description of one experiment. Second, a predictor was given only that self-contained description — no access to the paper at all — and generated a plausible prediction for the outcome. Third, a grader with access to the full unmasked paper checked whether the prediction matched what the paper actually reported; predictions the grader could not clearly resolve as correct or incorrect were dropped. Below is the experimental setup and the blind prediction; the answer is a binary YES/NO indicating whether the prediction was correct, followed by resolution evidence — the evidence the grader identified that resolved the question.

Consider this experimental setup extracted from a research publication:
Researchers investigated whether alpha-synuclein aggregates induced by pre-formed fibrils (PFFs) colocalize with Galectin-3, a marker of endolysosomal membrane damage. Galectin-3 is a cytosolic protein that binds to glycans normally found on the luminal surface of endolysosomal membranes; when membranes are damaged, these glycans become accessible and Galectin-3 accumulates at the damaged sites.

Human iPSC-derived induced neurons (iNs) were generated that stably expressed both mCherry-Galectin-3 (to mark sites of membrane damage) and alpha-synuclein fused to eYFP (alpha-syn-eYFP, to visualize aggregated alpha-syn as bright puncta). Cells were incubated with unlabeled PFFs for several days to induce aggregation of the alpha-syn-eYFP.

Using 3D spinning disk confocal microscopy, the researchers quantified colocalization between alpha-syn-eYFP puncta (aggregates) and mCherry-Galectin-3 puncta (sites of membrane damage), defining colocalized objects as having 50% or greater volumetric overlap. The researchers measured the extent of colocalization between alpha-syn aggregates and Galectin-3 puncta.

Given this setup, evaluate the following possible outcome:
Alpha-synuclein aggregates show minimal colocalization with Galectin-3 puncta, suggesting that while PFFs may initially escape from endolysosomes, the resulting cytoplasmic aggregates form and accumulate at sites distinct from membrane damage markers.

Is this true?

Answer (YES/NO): NO